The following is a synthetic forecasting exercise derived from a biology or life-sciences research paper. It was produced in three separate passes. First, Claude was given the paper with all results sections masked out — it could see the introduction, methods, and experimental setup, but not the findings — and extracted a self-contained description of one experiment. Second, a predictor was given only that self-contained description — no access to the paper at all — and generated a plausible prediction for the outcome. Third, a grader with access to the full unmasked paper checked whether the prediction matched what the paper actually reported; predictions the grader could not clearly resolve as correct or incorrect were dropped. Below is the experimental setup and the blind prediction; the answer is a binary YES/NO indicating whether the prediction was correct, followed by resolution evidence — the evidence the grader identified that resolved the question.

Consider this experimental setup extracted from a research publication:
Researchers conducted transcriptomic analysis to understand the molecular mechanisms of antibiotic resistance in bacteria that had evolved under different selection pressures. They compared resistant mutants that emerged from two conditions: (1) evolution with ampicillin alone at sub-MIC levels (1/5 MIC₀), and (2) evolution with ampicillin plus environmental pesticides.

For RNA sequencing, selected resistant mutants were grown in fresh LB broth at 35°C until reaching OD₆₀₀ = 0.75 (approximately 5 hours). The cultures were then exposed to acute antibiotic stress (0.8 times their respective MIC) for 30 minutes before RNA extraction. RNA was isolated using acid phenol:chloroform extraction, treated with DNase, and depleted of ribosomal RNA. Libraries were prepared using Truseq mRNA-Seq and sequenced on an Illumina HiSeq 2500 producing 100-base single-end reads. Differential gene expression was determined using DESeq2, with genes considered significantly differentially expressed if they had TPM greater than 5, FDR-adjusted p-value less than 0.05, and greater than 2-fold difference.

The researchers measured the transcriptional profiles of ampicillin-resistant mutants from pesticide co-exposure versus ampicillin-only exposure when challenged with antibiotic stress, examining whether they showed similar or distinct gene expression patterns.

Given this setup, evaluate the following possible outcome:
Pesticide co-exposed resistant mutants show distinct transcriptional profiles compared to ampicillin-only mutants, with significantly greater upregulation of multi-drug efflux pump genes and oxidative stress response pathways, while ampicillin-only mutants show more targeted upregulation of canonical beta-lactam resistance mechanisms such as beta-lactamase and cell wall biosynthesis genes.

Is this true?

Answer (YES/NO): NO